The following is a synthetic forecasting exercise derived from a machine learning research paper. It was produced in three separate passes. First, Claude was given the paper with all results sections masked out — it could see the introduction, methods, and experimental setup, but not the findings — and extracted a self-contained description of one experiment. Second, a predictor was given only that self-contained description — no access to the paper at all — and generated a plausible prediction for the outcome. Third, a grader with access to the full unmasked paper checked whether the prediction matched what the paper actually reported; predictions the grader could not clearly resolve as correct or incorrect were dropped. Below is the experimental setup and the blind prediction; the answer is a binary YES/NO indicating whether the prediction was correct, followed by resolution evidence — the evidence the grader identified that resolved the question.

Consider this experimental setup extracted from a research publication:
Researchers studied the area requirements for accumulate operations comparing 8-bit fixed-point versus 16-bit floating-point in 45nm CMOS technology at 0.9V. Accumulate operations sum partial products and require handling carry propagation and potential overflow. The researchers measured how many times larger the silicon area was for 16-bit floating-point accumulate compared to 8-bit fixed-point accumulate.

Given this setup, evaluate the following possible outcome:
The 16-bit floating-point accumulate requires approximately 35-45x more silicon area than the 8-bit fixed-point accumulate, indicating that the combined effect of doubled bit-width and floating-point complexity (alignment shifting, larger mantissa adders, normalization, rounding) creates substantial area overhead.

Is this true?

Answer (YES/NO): YES